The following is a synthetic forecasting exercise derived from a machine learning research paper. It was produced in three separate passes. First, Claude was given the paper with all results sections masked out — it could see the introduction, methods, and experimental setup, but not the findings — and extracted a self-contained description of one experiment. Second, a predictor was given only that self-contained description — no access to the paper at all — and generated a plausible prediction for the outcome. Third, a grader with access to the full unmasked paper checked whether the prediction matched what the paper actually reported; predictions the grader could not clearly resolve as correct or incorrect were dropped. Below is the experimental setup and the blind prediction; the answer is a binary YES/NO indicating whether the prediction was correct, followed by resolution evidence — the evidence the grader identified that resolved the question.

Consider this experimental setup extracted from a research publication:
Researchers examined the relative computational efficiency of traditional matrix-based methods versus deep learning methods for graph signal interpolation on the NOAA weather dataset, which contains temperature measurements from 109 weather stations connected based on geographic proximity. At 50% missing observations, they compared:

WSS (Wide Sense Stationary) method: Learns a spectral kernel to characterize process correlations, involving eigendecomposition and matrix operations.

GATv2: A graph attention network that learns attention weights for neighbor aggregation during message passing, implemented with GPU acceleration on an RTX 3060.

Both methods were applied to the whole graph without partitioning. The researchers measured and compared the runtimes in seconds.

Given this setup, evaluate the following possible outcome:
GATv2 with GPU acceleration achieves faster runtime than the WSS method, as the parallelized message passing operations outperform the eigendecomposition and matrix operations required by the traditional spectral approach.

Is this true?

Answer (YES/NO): NO